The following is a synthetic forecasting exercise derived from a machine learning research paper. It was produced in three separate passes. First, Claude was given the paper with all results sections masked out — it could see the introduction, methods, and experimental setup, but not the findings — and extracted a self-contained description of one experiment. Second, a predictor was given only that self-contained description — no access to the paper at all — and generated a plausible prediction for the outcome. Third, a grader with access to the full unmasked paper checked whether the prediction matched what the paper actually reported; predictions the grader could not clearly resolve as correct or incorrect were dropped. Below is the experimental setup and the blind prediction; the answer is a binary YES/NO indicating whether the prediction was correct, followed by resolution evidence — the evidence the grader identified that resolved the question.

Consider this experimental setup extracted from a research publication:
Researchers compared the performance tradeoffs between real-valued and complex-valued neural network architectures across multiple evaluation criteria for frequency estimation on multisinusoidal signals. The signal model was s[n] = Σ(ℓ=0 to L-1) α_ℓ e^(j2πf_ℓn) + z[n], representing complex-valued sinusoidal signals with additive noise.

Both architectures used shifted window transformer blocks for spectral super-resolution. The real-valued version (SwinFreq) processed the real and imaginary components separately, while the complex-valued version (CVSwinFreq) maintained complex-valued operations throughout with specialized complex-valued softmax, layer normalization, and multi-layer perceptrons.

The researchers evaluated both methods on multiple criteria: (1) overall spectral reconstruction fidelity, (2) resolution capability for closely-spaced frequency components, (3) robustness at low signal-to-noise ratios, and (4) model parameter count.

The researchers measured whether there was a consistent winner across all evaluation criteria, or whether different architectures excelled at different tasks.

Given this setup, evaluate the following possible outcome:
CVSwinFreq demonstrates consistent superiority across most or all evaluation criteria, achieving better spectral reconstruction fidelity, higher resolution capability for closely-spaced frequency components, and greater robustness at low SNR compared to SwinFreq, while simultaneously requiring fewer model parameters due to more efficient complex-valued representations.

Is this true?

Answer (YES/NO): NO